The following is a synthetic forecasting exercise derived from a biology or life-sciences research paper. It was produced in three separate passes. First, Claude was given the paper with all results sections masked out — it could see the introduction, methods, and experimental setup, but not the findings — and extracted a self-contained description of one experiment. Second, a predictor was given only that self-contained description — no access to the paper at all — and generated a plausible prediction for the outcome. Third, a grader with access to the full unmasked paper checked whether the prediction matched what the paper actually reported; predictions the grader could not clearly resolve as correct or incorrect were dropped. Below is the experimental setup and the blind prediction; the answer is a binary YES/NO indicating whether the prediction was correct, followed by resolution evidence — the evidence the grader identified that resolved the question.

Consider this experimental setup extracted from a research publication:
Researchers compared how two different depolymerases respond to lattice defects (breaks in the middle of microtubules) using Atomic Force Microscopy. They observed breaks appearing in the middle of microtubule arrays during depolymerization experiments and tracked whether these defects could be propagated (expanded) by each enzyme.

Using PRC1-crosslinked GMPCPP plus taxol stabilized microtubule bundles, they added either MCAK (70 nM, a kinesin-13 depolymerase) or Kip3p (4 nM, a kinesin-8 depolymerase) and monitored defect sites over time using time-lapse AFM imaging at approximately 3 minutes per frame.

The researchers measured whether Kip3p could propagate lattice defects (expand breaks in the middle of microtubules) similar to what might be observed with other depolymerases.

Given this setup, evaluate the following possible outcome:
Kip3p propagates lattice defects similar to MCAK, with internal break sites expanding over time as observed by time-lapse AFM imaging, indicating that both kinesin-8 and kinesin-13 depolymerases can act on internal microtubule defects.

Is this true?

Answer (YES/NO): NO